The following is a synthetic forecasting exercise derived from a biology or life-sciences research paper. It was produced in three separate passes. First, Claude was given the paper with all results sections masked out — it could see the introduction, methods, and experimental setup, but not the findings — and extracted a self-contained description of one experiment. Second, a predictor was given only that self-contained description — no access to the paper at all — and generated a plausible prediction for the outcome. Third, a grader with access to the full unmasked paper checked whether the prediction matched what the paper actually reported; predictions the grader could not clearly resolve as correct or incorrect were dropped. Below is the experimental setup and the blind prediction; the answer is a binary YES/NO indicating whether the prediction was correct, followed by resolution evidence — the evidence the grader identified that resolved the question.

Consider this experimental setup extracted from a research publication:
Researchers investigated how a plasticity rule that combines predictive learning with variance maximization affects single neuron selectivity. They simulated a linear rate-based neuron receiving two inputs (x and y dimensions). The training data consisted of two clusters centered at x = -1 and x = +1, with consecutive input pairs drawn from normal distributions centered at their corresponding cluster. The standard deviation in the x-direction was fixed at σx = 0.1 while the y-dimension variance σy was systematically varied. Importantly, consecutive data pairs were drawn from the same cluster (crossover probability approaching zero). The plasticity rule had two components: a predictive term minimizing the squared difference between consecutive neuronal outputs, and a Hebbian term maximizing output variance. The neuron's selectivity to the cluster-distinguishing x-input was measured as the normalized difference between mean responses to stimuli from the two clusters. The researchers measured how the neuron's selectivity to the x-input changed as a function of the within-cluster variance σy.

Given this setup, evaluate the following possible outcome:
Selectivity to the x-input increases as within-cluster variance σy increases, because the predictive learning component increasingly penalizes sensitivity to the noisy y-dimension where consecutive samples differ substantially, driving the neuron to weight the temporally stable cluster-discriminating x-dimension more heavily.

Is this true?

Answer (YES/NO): NO